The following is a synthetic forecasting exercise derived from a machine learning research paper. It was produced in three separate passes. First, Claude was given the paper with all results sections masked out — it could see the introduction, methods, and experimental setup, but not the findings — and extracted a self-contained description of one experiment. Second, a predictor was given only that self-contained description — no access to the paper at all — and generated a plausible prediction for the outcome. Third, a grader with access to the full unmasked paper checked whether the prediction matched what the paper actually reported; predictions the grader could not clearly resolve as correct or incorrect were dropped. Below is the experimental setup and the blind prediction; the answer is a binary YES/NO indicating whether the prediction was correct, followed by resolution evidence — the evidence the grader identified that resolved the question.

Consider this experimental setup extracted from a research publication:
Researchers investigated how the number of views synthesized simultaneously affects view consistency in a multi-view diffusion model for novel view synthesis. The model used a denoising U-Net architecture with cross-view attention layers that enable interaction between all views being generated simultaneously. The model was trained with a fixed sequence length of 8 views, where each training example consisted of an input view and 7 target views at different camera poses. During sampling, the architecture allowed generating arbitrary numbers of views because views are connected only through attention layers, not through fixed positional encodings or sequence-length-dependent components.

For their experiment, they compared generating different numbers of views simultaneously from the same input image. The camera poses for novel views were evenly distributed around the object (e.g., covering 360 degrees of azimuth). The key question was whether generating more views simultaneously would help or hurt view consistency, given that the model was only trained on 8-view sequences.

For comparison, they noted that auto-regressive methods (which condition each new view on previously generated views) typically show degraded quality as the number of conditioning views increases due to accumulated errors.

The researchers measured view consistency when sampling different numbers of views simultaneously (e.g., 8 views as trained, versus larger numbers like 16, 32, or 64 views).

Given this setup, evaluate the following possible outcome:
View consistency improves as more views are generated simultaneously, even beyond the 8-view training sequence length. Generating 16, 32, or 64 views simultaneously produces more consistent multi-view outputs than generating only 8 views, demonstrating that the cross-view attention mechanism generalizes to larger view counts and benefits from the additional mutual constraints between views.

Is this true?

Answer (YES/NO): YES